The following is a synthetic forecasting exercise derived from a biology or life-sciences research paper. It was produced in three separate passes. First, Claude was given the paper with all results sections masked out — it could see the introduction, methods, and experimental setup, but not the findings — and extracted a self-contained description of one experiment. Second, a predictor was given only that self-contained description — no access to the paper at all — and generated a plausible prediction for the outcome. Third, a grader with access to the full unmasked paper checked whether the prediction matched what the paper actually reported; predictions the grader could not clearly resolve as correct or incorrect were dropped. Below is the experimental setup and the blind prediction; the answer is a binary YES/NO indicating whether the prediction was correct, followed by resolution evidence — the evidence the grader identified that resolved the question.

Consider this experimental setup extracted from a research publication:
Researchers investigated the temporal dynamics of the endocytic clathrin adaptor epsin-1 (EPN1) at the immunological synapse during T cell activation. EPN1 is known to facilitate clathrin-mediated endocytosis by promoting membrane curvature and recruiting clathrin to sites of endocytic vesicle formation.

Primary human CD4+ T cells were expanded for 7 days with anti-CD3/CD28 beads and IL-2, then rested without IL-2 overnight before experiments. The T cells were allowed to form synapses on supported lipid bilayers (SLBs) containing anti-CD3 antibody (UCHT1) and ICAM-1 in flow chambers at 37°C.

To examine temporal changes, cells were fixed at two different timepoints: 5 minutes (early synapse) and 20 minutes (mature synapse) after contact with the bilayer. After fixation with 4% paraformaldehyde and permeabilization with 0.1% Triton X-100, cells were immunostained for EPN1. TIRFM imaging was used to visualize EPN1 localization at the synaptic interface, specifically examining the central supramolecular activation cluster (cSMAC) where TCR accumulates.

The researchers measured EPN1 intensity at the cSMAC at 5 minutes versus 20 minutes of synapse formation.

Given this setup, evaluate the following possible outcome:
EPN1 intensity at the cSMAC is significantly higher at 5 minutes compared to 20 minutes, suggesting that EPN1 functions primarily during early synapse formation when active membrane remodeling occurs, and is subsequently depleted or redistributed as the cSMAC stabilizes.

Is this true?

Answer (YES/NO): NO